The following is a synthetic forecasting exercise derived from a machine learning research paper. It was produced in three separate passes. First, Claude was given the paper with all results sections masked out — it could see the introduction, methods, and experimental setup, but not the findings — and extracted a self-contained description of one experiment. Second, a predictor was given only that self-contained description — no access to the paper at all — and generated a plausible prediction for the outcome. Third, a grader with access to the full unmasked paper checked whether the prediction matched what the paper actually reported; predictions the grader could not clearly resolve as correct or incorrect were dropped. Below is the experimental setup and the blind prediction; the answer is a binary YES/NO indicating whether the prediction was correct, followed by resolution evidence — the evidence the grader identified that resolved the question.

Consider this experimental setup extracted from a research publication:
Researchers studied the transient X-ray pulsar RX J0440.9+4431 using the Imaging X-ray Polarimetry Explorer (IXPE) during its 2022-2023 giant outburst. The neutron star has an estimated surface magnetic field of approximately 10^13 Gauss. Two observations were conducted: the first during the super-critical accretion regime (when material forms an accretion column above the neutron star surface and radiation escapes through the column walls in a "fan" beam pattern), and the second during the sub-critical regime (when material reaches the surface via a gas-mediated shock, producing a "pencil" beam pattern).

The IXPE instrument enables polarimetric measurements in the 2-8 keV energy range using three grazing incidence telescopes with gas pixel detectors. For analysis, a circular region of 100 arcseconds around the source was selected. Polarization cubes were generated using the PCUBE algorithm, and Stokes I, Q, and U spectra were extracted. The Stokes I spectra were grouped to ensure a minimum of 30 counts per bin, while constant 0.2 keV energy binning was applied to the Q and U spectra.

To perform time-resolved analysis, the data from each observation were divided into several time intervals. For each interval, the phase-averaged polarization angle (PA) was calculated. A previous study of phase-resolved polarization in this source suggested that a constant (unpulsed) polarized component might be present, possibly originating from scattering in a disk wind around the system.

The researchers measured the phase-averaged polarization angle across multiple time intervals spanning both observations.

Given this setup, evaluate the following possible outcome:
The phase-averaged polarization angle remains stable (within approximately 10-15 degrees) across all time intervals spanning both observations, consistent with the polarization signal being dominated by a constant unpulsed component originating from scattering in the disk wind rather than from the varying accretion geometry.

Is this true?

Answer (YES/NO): NO